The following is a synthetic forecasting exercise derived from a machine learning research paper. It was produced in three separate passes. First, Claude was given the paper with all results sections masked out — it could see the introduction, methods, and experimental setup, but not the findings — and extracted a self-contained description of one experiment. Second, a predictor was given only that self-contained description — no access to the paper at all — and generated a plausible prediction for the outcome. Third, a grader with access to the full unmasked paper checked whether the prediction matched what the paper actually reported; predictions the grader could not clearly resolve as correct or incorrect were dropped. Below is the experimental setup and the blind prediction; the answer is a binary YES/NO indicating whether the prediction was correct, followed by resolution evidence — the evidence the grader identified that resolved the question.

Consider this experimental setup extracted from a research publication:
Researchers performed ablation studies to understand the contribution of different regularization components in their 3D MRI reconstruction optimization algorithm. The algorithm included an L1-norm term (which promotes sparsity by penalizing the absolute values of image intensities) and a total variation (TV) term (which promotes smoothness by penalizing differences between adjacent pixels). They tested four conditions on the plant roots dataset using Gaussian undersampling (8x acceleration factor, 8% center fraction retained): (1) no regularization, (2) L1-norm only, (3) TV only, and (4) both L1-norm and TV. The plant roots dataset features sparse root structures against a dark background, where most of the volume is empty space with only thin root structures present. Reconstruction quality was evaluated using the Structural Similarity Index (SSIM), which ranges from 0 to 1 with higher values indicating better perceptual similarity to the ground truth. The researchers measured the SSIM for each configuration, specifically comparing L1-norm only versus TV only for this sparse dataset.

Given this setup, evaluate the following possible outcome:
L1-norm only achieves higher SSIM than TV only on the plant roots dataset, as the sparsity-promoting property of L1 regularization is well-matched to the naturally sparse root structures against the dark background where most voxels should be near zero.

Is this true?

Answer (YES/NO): YES